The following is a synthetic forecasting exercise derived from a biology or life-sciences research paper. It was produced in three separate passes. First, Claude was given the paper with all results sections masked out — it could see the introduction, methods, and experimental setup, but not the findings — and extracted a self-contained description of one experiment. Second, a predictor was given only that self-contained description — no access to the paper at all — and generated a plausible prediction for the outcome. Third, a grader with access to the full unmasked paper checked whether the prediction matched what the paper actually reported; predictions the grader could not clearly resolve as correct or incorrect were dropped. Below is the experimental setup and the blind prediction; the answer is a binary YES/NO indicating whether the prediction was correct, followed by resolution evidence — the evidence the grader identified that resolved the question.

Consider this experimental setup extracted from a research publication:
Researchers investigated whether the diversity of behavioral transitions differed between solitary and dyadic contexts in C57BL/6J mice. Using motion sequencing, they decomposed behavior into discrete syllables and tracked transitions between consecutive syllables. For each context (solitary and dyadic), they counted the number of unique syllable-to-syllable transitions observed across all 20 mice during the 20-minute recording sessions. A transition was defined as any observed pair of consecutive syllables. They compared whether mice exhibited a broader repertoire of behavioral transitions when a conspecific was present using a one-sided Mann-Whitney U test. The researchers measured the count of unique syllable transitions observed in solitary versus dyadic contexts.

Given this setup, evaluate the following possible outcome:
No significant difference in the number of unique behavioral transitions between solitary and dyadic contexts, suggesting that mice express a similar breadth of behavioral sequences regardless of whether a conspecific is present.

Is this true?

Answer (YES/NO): NO